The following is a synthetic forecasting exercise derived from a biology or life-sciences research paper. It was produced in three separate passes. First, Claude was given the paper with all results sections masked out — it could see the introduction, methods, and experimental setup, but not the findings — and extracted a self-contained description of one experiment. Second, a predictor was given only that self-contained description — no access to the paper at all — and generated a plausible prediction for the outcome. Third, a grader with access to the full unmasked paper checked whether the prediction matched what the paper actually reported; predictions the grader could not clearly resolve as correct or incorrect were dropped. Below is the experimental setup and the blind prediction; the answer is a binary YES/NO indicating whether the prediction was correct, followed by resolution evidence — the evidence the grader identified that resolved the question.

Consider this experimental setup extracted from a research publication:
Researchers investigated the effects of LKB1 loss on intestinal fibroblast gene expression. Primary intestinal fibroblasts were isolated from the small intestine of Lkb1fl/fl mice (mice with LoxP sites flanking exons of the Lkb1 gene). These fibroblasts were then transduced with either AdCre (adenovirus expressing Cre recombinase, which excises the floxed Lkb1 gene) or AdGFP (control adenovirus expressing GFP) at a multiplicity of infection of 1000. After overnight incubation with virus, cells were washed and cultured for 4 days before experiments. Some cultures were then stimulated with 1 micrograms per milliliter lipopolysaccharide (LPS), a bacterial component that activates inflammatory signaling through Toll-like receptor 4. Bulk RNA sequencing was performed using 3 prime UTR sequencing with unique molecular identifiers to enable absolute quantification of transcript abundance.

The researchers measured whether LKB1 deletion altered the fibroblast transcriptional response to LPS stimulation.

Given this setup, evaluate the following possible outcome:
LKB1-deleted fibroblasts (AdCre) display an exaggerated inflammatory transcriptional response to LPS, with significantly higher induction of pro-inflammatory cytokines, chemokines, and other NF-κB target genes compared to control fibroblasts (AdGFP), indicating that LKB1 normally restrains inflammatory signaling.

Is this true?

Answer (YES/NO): YES